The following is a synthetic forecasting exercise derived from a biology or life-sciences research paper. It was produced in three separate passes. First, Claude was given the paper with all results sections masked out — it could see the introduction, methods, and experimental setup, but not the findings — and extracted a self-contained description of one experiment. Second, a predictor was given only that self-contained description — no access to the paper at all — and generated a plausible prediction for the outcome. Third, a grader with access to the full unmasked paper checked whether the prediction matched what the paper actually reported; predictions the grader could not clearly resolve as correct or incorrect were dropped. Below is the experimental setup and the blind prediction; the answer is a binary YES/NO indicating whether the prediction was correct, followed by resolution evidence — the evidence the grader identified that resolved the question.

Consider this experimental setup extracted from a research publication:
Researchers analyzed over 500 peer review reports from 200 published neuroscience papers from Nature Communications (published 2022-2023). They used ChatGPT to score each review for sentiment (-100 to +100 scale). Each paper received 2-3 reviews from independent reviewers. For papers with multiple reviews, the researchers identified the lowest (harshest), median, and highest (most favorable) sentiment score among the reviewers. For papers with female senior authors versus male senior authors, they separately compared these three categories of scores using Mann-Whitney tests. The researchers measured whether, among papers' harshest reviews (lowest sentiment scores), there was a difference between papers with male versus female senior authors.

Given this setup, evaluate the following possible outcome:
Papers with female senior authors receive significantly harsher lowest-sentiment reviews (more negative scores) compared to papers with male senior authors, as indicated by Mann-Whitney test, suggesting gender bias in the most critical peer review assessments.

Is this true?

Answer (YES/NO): NO